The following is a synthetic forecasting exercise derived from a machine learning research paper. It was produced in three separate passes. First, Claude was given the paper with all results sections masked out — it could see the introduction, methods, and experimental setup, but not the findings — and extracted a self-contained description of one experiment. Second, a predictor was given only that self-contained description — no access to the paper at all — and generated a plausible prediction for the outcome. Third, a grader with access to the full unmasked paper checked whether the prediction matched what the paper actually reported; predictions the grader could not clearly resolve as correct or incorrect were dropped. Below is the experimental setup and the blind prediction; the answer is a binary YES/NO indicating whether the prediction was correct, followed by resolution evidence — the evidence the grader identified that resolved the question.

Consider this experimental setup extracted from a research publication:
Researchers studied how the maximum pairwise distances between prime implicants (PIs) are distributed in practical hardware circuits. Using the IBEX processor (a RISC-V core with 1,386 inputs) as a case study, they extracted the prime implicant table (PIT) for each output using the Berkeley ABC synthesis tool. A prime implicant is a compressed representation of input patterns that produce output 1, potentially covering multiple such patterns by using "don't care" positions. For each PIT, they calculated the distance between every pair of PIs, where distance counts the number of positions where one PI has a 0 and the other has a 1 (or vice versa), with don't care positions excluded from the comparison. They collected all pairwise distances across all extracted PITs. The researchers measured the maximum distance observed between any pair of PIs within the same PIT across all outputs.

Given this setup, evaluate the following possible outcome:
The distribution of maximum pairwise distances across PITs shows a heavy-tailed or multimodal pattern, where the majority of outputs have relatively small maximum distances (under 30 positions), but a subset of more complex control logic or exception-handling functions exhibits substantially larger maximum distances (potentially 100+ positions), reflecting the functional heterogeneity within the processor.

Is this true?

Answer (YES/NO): NO